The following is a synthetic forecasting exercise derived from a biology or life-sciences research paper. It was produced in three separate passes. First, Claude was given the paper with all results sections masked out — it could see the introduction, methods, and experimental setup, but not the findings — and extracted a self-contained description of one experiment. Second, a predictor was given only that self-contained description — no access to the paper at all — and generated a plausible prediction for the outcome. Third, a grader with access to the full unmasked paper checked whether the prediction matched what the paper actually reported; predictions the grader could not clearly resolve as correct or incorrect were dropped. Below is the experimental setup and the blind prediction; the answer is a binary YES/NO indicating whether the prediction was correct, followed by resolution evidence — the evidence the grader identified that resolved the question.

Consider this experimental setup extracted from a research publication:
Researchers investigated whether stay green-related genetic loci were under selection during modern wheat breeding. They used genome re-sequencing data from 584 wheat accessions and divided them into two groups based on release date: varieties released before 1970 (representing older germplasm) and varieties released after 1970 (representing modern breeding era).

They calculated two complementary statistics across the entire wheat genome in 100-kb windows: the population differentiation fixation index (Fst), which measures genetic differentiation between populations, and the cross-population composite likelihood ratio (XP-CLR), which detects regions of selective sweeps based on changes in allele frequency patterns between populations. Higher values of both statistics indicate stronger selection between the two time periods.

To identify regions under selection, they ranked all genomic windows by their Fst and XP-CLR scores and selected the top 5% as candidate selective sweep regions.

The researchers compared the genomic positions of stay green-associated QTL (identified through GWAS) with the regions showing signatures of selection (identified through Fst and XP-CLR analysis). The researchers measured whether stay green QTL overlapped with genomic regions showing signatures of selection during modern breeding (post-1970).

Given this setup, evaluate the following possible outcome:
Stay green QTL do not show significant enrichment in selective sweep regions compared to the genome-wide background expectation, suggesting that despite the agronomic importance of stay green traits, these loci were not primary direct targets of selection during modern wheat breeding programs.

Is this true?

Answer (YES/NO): NO